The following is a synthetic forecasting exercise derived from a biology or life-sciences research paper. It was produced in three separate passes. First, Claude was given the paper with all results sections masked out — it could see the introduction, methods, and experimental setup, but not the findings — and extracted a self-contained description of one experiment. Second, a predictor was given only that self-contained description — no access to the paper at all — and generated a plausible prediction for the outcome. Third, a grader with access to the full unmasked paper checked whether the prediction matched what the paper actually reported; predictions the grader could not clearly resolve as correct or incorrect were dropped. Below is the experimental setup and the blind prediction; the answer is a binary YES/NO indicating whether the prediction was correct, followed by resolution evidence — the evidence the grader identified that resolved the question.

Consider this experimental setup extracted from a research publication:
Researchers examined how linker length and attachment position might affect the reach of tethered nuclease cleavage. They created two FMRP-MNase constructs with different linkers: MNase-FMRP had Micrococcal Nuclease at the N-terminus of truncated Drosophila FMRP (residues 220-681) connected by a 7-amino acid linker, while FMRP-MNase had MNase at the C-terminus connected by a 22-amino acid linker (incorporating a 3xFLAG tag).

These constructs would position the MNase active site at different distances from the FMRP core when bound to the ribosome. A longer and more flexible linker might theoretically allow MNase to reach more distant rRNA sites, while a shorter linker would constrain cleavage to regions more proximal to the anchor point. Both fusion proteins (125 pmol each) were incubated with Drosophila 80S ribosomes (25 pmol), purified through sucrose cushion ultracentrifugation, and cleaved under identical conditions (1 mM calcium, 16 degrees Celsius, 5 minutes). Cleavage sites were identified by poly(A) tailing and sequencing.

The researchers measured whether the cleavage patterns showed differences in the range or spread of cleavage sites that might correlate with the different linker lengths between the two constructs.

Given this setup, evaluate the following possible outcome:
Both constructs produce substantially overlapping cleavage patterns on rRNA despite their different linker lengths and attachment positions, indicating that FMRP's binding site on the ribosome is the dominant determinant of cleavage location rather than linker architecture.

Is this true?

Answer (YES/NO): NO